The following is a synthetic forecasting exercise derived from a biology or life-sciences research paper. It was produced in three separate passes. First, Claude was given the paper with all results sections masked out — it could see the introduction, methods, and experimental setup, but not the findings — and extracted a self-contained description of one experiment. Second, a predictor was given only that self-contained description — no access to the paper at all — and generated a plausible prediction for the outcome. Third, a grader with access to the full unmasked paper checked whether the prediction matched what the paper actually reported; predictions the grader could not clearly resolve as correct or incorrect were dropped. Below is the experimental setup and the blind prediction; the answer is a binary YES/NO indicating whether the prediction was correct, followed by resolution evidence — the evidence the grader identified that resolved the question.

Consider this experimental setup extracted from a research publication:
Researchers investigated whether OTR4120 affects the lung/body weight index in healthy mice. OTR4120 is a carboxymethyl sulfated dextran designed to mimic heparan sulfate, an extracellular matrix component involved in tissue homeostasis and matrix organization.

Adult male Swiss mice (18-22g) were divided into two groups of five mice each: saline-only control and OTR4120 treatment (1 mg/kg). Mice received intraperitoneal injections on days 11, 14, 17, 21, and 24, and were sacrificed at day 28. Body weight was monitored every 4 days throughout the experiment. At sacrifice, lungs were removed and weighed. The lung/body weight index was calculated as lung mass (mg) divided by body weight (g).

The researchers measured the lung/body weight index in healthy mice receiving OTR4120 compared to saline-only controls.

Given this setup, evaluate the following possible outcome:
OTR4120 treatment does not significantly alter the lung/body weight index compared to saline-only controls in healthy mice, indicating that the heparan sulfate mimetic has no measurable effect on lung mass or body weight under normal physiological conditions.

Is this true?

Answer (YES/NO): YES